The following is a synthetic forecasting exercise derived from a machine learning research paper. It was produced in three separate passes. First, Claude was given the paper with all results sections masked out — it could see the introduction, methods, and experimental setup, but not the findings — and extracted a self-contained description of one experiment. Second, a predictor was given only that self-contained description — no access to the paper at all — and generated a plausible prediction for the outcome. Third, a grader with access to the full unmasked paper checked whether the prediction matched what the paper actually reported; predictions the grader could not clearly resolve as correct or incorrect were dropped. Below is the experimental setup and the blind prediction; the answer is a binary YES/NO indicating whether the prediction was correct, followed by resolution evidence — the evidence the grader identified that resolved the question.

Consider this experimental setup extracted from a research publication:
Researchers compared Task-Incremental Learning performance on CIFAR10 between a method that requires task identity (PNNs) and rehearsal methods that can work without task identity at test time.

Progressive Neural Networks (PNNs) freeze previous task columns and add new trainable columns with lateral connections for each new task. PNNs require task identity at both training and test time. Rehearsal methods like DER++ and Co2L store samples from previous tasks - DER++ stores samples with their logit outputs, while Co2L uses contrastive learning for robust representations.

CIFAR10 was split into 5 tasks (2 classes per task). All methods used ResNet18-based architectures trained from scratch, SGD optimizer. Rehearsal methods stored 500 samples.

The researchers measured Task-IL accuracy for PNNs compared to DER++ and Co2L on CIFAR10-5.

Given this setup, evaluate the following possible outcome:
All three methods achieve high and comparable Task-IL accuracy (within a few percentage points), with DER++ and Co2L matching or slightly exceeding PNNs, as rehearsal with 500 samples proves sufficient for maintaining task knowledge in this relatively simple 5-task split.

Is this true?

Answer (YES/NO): NO